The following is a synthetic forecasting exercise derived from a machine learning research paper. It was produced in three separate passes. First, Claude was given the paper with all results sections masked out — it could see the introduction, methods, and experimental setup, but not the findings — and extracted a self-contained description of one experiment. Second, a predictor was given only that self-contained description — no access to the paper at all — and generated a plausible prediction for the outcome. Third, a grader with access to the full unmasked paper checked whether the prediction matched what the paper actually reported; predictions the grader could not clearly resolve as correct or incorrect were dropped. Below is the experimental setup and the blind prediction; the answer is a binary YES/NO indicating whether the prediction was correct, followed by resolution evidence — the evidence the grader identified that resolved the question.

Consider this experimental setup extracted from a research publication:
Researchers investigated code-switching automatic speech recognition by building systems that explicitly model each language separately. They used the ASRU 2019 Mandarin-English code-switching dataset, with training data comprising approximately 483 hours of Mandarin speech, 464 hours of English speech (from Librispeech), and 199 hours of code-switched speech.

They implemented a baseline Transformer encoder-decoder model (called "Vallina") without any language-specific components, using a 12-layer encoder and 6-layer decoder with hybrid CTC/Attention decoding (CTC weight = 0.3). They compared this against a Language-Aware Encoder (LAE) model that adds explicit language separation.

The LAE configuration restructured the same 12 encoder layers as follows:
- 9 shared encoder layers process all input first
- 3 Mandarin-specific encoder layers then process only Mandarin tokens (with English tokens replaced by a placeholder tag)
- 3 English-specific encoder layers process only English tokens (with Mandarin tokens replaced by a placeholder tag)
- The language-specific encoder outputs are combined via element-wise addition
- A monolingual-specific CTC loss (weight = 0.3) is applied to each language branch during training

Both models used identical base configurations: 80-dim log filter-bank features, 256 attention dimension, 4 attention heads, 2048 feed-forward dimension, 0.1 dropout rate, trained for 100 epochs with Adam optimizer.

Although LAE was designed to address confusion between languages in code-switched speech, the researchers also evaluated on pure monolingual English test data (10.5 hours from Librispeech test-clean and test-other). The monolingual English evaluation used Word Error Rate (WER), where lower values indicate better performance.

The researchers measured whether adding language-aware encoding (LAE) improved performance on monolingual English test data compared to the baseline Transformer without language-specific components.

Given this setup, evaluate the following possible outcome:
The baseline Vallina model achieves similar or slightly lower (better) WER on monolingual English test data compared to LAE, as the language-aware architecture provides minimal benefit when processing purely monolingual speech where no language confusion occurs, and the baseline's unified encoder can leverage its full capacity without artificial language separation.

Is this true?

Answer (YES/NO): NO